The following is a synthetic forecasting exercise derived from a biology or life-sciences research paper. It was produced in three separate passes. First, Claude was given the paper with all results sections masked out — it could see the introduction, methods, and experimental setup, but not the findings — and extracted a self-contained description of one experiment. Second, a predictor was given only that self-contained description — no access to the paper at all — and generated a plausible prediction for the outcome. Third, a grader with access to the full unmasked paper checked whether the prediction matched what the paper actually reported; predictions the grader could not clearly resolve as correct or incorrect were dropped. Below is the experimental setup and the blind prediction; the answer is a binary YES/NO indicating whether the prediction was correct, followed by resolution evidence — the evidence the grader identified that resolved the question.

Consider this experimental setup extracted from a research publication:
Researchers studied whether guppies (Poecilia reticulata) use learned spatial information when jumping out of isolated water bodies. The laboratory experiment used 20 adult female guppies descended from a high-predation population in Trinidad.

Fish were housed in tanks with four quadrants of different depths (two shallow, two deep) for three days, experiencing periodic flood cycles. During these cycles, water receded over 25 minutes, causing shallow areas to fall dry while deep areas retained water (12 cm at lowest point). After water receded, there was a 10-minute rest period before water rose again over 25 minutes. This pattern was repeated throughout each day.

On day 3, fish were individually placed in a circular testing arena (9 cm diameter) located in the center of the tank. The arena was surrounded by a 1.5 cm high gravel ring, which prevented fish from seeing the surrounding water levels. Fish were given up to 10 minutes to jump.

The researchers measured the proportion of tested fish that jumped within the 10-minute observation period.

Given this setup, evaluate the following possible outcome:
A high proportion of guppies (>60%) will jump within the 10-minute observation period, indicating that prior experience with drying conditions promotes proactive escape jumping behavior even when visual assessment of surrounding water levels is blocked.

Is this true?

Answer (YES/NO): YES